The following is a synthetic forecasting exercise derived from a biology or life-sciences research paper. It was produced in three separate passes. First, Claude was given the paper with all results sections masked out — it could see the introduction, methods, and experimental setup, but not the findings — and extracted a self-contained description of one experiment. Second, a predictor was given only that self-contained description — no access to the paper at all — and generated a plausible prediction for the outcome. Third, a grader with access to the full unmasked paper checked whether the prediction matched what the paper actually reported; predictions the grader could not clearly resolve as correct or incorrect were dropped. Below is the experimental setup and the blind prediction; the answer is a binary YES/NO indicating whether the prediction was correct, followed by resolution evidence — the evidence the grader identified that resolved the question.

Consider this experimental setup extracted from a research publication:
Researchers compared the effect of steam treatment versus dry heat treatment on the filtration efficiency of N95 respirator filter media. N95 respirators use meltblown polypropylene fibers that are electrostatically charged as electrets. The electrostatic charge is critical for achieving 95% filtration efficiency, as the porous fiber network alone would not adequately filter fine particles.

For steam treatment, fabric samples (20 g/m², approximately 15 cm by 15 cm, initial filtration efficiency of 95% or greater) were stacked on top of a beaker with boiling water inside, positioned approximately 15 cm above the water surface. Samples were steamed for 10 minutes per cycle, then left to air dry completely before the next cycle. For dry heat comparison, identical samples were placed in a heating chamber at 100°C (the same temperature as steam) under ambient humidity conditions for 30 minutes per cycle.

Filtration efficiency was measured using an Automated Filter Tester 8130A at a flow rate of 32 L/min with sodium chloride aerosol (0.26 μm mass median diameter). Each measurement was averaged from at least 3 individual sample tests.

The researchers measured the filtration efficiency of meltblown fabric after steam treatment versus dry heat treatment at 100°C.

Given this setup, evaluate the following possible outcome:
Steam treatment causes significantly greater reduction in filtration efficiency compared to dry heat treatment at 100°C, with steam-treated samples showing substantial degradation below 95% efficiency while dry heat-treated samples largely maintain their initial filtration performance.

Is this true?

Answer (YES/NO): YES